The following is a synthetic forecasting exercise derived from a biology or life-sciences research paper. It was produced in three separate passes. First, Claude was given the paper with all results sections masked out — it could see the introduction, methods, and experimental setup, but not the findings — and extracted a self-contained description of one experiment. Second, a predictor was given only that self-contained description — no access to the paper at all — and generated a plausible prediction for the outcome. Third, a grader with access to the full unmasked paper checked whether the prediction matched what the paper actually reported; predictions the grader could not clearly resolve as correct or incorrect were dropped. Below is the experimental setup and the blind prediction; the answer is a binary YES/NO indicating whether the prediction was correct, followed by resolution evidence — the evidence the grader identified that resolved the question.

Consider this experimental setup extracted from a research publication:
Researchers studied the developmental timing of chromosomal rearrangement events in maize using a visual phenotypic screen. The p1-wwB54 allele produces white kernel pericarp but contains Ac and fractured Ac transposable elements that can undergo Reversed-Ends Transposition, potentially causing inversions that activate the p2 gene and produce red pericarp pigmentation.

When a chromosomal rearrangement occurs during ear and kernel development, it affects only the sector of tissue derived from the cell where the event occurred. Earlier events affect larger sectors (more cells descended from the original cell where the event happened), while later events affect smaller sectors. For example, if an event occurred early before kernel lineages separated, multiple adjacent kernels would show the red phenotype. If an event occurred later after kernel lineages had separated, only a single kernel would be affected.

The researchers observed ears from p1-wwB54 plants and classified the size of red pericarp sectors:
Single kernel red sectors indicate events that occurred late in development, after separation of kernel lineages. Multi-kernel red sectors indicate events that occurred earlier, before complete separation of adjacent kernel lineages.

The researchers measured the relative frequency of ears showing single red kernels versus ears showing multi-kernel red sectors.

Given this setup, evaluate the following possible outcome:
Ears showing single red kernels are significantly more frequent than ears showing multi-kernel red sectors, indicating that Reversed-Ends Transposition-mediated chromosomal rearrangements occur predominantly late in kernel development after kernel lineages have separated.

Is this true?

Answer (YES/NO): YES